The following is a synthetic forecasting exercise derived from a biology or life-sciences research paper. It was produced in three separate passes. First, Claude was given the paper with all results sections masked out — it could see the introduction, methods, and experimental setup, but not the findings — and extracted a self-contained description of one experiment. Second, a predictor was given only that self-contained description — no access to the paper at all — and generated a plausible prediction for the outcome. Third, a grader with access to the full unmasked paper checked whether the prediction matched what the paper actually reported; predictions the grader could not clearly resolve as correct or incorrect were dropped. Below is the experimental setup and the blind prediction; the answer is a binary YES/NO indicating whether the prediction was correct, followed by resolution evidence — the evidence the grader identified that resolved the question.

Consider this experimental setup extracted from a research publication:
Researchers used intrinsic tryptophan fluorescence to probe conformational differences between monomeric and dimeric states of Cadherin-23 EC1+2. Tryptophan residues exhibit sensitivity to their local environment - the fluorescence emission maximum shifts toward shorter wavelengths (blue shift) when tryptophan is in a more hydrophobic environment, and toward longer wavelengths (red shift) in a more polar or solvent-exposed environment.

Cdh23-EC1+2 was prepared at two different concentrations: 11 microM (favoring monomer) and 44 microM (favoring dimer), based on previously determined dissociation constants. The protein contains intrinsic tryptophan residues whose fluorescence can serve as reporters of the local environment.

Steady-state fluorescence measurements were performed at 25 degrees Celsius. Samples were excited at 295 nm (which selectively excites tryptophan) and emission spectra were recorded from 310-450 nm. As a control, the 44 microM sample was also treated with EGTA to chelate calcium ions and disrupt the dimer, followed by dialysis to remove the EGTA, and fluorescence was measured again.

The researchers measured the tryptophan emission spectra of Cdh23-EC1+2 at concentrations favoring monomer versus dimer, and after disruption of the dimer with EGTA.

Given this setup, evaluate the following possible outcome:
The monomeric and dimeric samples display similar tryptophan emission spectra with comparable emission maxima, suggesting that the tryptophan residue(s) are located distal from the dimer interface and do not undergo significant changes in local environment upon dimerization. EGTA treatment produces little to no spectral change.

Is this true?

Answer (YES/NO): YES